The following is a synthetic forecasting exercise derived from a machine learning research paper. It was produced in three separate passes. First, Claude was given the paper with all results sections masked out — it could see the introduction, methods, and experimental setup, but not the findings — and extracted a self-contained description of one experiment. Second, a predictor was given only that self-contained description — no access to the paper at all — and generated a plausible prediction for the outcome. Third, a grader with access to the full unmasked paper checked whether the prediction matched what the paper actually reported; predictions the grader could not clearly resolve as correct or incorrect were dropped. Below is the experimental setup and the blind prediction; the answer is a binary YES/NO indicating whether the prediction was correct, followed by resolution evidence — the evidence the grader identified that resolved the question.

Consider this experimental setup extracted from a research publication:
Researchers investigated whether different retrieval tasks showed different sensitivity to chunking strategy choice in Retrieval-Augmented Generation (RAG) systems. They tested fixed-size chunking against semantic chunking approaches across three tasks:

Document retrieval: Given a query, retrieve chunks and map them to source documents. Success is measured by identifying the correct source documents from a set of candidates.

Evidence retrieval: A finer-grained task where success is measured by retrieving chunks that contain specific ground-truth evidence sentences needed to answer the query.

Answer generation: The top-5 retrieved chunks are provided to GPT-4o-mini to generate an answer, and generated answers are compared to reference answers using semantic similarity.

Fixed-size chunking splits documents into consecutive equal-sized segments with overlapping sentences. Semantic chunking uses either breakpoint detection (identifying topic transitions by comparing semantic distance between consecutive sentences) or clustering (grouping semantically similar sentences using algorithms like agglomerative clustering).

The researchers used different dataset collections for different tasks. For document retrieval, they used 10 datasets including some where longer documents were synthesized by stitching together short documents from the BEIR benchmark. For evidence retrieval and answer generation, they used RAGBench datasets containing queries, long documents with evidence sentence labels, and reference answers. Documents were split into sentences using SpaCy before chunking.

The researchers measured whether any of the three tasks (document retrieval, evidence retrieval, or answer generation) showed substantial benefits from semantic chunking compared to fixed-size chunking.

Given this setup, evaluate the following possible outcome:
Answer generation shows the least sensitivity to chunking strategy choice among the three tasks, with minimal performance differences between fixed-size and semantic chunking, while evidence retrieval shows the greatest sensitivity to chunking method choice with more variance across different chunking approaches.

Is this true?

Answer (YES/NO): NO